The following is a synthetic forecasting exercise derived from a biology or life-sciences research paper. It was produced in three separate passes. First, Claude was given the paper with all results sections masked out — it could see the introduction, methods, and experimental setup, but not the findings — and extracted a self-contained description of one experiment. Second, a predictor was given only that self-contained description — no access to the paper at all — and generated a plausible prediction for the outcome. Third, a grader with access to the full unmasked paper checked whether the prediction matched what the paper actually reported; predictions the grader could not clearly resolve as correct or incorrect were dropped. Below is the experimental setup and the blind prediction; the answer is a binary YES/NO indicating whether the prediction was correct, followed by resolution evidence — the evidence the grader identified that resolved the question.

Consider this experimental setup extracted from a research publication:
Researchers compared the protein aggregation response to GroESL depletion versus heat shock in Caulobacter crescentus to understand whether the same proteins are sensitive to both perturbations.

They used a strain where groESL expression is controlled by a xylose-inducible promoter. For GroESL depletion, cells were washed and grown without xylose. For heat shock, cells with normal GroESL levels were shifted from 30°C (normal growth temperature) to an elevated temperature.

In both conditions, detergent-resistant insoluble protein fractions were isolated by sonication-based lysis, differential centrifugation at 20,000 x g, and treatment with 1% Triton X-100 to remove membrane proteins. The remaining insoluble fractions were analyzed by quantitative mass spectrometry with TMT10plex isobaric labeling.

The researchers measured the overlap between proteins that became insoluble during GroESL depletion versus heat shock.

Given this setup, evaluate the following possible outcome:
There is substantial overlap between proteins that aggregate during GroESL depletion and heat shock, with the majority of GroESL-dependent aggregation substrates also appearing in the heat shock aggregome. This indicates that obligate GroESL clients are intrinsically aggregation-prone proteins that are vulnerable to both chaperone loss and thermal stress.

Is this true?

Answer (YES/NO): NO